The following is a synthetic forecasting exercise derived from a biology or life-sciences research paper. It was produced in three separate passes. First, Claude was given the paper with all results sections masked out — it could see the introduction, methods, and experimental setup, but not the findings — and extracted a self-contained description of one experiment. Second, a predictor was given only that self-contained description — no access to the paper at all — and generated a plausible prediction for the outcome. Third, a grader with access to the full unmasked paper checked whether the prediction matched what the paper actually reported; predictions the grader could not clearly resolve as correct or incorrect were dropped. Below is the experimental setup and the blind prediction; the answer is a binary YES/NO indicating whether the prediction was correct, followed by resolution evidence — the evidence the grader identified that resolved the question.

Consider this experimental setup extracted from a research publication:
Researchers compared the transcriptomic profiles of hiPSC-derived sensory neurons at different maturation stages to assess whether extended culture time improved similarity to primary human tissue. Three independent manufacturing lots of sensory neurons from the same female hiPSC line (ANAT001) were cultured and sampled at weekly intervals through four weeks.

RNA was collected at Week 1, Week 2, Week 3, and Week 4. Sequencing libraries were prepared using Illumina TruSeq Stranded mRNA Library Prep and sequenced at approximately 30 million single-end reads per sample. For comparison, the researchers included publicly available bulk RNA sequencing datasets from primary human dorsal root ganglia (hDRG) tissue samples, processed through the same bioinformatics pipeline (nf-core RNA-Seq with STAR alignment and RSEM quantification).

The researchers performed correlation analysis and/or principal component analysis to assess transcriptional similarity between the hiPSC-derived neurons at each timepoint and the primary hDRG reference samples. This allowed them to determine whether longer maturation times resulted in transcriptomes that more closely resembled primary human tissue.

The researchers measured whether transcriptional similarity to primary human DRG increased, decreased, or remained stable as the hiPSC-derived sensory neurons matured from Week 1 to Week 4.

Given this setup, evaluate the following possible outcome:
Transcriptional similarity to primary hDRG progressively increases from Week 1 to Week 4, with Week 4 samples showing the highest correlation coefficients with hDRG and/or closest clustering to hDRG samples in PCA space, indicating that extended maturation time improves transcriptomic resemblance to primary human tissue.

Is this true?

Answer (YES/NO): NO